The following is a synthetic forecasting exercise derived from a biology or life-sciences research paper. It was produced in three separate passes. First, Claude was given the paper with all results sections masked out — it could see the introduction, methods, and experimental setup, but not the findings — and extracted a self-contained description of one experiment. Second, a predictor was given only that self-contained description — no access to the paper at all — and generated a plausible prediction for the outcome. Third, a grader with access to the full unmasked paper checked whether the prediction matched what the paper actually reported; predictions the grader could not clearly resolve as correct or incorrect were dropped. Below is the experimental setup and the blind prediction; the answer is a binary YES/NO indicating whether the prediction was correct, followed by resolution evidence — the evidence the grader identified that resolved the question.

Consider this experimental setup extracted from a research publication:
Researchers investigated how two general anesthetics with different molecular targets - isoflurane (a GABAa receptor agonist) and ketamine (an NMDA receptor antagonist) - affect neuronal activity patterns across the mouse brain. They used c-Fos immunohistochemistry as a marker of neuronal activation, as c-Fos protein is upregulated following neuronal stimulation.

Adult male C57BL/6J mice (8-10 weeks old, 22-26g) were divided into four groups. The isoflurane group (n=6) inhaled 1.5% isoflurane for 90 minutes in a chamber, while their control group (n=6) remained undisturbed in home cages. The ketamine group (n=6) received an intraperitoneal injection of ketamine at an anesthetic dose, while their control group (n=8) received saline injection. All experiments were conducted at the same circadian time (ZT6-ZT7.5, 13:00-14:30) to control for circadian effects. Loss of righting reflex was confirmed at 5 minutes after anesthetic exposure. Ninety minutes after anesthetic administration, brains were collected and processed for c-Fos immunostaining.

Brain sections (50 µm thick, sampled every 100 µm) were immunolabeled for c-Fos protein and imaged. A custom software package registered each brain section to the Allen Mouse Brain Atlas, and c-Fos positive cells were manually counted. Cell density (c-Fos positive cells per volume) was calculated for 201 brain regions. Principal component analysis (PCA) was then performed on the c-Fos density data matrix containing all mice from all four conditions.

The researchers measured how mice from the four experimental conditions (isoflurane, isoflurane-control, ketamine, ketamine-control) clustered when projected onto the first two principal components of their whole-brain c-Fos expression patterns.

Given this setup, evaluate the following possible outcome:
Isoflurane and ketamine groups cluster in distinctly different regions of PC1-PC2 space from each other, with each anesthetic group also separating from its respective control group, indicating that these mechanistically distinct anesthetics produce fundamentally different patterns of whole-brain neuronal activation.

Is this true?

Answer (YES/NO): YES